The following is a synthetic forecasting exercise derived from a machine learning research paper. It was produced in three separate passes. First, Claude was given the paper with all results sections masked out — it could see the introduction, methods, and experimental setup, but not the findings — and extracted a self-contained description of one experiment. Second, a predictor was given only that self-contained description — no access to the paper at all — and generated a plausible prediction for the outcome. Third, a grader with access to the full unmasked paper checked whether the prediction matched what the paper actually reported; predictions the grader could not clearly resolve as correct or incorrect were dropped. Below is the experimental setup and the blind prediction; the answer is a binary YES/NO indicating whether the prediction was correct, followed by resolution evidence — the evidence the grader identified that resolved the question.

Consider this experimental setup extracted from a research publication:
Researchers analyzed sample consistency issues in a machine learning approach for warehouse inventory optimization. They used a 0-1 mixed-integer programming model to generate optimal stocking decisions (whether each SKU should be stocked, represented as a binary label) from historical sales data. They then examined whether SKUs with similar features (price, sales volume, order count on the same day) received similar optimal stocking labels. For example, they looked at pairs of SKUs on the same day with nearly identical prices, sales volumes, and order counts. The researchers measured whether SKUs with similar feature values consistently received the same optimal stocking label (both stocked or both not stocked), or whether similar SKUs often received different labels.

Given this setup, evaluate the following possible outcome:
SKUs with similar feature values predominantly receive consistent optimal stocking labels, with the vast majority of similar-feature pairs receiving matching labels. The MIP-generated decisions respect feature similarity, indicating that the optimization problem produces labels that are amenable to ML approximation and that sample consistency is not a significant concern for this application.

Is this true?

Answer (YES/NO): NO